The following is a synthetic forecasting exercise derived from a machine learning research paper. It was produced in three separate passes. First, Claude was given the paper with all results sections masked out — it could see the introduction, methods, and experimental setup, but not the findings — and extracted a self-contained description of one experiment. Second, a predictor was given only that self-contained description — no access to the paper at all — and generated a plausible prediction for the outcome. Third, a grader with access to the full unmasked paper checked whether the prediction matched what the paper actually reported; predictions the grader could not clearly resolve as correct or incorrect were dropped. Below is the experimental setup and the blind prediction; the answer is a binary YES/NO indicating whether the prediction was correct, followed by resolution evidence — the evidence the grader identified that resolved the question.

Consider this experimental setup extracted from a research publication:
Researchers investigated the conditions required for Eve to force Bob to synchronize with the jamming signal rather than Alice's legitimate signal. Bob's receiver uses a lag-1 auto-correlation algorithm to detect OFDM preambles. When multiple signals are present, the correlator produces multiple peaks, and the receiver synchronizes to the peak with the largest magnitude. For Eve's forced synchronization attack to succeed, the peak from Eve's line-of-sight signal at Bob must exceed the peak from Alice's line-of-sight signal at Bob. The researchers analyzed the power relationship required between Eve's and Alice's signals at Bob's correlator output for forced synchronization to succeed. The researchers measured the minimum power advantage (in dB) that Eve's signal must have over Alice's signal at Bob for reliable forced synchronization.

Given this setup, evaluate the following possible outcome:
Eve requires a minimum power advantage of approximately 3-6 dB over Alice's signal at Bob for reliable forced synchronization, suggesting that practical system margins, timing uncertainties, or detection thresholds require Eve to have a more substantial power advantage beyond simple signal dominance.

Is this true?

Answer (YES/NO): YES